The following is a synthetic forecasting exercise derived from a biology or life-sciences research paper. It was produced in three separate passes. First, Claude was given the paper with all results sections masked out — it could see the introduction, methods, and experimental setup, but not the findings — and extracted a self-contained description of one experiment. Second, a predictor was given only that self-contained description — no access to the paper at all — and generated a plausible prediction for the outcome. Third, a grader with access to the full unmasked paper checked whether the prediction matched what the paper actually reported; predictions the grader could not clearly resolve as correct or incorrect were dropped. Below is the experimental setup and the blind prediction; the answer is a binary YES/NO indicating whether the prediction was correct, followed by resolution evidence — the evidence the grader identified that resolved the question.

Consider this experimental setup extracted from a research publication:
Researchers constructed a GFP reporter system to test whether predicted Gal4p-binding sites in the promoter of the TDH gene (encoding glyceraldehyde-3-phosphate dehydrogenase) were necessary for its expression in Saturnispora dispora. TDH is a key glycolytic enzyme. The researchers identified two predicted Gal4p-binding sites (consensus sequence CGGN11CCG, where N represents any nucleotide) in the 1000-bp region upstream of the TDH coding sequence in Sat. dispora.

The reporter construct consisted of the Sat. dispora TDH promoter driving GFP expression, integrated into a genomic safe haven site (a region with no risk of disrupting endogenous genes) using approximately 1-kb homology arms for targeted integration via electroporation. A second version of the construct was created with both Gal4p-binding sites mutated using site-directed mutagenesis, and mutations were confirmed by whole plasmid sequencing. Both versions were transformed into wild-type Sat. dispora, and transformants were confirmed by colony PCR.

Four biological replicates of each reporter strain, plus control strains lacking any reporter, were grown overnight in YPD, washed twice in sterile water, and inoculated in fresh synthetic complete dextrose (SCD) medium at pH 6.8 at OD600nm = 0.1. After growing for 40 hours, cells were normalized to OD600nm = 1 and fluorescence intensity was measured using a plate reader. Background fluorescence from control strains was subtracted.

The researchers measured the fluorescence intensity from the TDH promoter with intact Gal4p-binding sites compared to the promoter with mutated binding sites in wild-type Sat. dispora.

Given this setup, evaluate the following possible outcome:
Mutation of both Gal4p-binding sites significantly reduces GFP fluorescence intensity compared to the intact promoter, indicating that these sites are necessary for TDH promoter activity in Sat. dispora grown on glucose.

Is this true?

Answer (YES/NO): YES